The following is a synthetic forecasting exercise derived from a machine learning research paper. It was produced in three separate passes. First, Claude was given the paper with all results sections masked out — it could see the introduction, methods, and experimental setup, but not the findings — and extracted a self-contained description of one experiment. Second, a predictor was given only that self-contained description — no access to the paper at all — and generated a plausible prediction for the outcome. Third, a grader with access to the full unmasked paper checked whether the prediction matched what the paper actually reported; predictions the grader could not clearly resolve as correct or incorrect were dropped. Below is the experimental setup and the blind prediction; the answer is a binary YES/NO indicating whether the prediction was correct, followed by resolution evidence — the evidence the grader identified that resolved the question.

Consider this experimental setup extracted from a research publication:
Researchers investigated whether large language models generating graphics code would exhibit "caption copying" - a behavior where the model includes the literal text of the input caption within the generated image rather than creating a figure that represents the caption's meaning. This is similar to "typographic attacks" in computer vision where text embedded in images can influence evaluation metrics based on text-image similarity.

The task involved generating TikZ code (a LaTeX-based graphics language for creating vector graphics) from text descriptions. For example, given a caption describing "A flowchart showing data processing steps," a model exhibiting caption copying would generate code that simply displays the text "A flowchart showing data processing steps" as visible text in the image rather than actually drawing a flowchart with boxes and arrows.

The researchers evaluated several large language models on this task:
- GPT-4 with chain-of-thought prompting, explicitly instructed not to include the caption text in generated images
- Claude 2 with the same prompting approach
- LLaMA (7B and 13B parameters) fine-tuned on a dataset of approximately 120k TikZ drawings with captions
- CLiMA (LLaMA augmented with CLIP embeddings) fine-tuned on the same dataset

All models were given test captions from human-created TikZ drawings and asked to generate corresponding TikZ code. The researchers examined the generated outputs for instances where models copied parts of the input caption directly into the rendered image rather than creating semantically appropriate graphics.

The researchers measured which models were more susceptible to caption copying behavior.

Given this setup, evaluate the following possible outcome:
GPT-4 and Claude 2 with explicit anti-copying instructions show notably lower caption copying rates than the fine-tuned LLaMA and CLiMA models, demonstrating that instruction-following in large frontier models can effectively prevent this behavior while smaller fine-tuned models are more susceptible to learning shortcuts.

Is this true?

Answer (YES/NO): NO